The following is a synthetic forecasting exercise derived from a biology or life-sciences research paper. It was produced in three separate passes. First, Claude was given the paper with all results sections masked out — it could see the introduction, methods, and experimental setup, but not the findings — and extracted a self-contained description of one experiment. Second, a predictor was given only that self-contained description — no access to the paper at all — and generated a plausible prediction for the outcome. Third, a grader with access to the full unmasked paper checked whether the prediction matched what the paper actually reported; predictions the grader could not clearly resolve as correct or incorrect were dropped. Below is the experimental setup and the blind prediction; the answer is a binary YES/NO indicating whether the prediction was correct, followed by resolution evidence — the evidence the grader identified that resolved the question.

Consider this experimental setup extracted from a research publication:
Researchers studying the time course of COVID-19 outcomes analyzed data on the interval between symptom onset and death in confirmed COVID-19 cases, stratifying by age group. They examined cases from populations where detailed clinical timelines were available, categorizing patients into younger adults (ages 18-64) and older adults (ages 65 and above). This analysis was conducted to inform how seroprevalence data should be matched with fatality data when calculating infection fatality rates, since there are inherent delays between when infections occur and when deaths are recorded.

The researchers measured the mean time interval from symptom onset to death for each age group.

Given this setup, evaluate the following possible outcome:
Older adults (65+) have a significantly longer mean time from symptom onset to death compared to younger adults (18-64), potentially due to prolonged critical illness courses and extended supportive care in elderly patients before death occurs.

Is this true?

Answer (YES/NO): NO